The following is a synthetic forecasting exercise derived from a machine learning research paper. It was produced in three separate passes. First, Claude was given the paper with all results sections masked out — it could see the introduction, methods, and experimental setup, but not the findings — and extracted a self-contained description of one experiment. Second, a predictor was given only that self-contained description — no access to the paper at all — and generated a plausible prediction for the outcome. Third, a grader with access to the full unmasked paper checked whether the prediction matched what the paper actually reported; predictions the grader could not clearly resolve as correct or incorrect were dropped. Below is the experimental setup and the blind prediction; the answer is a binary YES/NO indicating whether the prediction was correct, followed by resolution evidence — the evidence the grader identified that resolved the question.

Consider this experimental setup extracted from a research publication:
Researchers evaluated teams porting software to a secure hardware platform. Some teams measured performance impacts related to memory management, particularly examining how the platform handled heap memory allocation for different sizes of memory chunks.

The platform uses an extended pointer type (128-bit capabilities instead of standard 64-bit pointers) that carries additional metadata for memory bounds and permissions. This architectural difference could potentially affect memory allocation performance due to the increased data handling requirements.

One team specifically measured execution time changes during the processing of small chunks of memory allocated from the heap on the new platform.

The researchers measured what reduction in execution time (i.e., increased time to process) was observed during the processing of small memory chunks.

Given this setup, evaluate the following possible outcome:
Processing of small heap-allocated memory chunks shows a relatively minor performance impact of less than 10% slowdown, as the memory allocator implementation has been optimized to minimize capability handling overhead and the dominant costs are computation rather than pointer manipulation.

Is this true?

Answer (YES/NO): NO